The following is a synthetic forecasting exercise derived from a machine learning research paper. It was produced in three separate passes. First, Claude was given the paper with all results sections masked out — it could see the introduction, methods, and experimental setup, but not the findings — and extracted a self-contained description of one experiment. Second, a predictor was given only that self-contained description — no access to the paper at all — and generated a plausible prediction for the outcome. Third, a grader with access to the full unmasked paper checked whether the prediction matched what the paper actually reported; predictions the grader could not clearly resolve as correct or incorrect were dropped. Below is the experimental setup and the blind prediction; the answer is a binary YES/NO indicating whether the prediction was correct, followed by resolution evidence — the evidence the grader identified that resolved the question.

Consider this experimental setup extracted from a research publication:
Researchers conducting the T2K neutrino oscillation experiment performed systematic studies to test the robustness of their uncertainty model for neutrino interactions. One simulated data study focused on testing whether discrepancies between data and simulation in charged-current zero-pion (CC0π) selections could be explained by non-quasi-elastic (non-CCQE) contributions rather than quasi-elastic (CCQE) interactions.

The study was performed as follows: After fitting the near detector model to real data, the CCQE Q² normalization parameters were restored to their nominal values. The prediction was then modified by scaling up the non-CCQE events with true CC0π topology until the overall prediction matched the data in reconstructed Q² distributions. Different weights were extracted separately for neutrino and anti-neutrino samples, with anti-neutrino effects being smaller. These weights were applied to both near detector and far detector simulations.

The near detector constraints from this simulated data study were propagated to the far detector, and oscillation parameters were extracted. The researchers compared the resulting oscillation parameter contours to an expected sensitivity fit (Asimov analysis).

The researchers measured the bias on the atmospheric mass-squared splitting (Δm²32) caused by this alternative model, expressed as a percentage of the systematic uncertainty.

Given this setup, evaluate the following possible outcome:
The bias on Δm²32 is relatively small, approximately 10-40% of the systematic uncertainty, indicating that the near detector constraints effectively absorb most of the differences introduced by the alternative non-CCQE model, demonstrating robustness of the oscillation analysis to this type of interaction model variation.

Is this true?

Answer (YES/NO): YES